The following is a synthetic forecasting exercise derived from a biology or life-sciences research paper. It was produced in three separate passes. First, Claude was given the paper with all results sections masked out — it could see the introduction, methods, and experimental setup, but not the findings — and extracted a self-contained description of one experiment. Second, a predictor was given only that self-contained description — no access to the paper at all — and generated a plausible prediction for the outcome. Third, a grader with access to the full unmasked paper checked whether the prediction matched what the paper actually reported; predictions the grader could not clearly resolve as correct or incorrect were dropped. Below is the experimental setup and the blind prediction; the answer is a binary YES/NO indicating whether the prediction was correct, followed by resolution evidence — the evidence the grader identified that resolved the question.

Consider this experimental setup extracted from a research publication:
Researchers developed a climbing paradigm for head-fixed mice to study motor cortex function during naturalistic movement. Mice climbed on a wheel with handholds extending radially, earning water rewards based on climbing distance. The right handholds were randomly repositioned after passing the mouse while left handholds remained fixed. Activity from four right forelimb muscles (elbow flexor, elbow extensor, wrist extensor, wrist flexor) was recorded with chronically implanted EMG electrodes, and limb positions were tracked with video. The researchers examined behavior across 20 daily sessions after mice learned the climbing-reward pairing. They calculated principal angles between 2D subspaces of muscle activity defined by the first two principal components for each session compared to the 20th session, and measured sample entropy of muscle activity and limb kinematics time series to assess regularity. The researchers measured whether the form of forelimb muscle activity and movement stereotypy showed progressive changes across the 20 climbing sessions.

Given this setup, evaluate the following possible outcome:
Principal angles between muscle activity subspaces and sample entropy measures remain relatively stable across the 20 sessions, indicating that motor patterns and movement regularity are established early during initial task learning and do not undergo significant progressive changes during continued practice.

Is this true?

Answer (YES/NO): YES